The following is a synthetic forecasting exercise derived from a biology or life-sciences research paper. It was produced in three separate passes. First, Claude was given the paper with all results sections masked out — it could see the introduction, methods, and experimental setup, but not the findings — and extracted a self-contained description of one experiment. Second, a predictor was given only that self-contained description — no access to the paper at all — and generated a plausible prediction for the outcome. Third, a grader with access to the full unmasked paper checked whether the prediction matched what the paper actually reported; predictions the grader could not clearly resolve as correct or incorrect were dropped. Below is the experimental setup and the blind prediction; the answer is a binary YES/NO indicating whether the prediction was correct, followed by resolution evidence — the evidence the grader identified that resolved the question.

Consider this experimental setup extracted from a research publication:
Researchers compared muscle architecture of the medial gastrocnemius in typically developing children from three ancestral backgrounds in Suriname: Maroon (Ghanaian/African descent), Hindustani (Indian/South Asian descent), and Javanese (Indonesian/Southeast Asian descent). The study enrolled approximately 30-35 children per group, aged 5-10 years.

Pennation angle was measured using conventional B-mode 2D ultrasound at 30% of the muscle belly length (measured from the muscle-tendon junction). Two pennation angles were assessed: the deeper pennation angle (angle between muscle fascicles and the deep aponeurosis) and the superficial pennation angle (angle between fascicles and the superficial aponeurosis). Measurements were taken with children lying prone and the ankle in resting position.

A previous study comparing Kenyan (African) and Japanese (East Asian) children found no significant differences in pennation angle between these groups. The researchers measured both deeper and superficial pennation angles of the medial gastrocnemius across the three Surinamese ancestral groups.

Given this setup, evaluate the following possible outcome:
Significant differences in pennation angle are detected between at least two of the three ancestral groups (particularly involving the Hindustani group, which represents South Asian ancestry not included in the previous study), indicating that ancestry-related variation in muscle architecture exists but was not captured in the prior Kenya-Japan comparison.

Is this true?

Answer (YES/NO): NO